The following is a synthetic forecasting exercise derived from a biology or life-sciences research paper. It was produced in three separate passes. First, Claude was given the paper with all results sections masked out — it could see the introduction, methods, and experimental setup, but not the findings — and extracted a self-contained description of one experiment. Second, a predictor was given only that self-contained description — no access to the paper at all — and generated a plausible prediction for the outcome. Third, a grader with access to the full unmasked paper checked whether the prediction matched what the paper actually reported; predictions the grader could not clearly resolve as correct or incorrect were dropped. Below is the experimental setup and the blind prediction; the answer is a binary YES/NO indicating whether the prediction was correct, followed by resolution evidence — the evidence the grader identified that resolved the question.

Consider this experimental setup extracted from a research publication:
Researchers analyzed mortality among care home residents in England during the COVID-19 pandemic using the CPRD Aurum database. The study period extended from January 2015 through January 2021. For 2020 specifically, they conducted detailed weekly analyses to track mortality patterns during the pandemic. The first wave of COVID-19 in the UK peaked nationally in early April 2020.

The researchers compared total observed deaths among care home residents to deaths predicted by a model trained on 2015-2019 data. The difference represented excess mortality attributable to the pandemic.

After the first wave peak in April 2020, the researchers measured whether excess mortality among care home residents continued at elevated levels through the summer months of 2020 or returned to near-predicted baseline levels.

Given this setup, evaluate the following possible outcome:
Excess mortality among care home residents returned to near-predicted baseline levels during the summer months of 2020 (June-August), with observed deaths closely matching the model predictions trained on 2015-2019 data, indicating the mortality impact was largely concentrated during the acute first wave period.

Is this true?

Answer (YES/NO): YES